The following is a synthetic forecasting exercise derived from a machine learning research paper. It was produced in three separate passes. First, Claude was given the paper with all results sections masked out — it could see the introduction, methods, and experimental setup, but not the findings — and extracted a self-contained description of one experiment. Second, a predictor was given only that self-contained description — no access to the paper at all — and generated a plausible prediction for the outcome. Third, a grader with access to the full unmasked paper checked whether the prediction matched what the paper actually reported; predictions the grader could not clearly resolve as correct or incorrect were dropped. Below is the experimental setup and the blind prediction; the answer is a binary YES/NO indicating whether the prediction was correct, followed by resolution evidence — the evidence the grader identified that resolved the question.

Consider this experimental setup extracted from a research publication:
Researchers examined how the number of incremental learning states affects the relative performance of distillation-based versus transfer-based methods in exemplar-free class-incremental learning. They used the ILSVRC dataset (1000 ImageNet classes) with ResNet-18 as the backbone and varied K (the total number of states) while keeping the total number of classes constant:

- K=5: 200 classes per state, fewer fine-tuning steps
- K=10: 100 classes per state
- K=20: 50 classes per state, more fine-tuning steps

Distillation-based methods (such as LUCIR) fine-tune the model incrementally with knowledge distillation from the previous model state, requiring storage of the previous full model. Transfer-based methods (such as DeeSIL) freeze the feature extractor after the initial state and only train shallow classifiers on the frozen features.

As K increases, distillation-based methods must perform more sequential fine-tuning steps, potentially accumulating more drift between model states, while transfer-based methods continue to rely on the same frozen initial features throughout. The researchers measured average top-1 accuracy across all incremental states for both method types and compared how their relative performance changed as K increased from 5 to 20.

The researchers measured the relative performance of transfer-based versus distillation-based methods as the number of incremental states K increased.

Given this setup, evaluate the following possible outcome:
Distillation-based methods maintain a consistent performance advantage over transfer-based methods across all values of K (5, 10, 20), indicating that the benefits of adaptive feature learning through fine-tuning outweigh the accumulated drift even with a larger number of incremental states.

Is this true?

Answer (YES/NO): NO